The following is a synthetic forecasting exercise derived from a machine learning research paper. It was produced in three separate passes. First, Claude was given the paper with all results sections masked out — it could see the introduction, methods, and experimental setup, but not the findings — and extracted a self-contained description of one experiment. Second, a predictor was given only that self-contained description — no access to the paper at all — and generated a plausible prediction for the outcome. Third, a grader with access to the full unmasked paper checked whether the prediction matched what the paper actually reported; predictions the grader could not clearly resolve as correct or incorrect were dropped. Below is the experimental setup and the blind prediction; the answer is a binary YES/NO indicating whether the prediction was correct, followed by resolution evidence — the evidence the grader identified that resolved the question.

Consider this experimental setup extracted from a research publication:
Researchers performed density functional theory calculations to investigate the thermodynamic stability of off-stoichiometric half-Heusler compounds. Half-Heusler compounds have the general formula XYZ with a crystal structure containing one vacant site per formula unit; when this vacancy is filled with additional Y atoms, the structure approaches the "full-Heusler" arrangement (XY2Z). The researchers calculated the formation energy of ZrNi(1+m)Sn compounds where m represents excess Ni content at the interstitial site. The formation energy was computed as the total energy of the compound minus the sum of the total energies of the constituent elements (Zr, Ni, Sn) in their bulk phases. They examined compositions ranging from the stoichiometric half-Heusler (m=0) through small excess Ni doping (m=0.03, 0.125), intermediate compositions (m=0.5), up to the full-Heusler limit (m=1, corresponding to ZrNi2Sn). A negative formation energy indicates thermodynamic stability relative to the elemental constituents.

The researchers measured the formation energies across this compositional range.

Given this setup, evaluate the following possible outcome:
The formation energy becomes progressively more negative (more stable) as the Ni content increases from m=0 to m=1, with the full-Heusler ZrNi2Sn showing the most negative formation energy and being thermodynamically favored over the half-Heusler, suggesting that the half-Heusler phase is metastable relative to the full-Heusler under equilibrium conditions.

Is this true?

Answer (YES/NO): NO